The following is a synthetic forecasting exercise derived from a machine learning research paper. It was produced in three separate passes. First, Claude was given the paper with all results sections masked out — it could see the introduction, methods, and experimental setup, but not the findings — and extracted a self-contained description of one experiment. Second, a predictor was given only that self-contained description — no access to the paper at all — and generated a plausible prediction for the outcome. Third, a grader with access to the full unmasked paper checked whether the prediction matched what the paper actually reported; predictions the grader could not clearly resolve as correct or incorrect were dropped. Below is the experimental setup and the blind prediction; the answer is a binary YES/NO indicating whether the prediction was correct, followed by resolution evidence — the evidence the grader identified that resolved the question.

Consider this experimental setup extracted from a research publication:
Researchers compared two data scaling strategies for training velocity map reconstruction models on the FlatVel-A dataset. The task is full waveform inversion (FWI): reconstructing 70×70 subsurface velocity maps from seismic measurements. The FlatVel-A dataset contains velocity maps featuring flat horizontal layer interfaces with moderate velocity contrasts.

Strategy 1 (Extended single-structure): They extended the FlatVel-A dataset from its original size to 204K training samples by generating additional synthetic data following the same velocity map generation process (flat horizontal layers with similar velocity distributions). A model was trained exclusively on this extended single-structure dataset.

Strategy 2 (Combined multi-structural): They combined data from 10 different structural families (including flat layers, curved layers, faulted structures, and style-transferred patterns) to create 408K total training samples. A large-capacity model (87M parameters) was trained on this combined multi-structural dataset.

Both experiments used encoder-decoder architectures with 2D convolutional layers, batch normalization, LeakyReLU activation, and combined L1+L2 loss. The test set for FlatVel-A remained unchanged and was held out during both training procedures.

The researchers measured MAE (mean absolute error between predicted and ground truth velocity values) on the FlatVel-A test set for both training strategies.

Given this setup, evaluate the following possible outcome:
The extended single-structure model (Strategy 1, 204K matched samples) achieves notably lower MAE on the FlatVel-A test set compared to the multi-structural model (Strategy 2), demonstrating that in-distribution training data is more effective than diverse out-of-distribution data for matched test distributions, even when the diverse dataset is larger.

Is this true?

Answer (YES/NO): YES